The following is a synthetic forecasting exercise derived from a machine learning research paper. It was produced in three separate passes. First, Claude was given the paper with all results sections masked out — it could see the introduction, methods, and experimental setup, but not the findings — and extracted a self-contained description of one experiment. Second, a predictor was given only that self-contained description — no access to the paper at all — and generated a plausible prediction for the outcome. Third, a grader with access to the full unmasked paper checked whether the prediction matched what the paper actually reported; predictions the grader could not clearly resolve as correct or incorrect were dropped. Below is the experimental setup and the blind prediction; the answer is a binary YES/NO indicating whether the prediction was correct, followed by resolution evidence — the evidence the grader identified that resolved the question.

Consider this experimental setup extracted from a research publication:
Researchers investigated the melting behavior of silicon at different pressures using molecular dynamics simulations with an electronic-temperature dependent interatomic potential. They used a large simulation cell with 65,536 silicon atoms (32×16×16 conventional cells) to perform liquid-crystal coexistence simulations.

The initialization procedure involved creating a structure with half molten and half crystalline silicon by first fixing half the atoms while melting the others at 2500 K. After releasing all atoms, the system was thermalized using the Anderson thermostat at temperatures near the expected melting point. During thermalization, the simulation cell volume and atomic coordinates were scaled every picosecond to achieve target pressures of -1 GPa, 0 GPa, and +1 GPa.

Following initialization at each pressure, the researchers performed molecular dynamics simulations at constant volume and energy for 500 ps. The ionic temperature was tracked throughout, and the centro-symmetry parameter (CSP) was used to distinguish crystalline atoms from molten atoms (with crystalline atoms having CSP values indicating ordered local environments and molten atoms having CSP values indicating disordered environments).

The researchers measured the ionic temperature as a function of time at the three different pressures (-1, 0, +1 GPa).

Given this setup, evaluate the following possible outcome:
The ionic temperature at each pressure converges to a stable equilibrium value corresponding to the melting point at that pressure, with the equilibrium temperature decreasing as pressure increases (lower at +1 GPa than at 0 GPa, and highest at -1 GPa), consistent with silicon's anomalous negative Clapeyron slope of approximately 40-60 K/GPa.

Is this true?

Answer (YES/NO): YES